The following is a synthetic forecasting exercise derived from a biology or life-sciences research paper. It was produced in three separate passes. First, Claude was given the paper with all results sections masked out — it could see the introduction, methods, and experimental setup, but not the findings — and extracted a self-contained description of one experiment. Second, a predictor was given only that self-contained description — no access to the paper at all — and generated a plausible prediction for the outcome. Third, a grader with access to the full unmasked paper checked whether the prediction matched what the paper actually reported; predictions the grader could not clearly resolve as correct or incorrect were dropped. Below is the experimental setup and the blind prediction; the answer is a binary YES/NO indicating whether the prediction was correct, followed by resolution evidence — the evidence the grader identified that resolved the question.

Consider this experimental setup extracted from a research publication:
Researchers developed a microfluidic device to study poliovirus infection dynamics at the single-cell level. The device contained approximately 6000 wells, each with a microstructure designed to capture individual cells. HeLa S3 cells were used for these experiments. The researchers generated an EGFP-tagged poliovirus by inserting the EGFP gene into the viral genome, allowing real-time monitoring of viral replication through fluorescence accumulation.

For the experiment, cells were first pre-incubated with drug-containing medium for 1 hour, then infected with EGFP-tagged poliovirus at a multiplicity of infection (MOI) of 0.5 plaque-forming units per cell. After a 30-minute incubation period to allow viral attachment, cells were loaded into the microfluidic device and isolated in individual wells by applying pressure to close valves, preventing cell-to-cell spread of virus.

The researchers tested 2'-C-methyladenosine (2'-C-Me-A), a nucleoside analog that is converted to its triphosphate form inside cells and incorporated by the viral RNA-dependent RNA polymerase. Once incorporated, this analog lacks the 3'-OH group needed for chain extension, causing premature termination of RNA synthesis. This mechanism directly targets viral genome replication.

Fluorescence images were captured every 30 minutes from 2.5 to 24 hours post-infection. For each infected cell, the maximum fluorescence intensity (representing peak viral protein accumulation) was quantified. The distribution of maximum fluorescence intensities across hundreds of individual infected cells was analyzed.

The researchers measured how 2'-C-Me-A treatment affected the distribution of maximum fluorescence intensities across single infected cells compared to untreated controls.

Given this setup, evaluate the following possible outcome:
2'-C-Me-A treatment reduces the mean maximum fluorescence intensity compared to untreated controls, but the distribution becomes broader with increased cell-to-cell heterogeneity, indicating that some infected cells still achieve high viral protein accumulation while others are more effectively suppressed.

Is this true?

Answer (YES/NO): NO